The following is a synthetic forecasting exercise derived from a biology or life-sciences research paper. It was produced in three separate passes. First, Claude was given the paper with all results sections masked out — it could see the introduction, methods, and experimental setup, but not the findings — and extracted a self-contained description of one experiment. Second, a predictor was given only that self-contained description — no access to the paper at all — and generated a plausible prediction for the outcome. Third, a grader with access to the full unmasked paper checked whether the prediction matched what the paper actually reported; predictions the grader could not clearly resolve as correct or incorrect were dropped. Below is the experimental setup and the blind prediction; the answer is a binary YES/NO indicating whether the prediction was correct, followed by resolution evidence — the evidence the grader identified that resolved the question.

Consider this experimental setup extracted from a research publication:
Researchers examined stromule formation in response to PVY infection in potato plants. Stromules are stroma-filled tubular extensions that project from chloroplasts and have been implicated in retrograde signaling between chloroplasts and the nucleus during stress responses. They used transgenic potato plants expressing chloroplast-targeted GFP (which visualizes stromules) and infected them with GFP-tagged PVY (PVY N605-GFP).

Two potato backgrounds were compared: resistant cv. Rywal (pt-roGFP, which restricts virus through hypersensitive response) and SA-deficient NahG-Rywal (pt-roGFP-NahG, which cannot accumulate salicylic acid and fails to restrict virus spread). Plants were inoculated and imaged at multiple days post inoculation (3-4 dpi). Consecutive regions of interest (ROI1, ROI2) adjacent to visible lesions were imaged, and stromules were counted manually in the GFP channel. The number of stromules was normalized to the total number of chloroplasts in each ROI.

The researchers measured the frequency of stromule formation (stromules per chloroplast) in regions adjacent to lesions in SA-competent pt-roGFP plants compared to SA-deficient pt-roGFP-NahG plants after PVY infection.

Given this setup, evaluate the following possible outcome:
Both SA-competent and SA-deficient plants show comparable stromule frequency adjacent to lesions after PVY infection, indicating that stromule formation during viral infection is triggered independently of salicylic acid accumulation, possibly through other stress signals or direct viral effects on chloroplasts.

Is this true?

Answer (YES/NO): NO